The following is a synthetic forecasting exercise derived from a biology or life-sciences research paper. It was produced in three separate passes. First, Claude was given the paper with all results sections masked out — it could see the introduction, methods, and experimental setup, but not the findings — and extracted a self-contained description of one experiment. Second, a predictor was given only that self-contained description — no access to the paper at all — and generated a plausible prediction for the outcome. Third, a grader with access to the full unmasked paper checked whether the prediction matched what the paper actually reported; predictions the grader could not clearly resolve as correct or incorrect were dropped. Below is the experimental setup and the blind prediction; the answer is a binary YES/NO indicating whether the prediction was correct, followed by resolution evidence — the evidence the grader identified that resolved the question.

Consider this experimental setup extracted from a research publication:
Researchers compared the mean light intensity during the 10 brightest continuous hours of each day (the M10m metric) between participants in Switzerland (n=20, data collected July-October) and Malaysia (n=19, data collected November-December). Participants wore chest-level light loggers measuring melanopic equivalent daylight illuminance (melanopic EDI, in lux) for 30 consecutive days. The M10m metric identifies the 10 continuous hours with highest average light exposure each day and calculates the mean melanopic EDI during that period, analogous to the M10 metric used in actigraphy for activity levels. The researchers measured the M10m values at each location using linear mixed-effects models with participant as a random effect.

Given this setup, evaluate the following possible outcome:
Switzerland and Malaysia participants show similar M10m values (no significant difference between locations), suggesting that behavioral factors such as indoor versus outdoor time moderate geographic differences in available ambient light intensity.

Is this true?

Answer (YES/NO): NO